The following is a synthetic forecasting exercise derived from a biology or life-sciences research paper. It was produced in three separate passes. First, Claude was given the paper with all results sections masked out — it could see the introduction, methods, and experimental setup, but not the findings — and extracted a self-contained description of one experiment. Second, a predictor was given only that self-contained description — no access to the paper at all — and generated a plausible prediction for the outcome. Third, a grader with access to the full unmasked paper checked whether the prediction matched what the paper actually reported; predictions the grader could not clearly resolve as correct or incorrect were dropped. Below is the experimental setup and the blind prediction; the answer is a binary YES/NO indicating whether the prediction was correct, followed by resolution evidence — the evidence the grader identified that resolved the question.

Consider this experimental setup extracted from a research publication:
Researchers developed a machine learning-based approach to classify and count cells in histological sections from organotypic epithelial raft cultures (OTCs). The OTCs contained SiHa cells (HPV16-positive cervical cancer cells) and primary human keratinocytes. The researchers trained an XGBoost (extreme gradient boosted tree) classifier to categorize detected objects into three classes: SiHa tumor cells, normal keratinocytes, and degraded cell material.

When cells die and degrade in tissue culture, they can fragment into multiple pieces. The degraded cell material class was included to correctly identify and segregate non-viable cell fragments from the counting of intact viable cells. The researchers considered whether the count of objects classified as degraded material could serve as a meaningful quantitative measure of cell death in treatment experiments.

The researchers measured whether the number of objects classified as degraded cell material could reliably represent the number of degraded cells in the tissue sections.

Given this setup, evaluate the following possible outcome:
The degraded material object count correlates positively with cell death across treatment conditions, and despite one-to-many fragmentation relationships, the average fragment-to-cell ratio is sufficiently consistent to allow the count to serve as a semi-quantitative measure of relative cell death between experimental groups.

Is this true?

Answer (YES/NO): NO